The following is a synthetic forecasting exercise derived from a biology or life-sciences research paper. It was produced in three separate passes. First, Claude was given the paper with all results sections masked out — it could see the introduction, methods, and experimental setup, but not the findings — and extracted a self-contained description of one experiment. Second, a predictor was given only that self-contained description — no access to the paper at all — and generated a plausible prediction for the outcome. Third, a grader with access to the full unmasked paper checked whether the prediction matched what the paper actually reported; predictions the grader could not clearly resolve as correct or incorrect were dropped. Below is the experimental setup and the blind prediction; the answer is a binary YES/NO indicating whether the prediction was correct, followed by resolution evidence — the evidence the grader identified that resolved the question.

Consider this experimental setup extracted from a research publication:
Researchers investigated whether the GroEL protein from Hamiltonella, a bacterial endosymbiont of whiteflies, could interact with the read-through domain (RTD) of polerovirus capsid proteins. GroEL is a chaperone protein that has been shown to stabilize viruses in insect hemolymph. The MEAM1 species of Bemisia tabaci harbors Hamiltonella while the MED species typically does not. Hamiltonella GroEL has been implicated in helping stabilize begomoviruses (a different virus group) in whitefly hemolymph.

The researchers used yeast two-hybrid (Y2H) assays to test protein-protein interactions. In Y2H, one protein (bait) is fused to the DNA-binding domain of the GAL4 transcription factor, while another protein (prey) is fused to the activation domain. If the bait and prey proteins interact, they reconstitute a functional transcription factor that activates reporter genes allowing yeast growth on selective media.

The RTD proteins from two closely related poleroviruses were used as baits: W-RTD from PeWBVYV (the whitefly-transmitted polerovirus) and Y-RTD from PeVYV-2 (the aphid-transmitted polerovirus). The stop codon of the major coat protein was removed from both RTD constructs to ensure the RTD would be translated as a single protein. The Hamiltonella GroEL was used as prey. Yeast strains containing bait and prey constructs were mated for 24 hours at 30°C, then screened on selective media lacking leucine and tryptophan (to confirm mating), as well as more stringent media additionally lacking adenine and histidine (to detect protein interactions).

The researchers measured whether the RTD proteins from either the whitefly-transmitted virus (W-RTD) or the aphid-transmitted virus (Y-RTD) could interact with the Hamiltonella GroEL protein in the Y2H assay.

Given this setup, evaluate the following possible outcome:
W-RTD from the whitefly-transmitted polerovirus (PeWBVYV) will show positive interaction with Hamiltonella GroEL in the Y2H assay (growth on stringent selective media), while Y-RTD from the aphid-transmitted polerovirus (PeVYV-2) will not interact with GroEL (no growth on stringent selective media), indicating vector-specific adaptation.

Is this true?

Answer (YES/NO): NO